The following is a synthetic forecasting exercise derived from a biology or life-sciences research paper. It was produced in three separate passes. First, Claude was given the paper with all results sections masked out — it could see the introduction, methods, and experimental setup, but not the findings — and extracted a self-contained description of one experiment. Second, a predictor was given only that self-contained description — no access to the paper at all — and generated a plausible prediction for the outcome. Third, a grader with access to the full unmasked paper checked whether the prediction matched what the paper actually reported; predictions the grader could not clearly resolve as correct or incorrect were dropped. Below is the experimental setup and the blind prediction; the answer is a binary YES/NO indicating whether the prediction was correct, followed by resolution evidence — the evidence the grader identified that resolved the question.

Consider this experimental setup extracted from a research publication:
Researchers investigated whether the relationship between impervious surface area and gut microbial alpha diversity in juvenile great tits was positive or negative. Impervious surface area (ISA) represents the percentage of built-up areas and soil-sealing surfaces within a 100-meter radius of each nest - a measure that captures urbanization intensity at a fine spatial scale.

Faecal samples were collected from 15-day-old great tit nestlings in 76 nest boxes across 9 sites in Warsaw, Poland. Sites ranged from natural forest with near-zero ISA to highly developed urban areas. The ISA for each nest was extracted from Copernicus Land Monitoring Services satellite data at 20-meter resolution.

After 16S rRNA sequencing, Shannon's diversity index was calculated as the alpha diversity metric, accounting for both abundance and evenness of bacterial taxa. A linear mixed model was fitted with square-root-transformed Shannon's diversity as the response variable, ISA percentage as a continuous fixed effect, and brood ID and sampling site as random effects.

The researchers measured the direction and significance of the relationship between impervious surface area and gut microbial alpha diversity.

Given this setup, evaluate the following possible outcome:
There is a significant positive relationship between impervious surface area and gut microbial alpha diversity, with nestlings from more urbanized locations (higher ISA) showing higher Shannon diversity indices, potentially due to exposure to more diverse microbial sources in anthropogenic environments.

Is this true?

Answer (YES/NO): NO